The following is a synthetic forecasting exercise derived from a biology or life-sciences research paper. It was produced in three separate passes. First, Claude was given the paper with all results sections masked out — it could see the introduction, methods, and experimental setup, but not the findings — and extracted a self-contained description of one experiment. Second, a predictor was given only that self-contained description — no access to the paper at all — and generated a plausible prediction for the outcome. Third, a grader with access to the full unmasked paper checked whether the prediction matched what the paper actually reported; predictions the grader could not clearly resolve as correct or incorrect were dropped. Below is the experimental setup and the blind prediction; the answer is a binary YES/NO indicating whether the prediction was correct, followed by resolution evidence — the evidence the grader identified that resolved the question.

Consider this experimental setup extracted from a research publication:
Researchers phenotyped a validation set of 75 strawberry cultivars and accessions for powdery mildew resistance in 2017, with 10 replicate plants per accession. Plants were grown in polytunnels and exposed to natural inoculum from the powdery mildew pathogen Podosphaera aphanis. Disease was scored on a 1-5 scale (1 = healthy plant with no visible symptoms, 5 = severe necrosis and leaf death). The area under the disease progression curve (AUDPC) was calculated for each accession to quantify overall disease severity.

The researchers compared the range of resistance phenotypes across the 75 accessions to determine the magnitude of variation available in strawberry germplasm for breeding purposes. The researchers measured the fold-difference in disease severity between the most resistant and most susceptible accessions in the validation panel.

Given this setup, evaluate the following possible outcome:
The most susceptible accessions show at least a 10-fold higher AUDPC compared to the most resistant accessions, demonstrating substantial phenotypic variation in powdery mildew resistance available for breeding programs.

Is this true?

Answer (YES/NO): NO